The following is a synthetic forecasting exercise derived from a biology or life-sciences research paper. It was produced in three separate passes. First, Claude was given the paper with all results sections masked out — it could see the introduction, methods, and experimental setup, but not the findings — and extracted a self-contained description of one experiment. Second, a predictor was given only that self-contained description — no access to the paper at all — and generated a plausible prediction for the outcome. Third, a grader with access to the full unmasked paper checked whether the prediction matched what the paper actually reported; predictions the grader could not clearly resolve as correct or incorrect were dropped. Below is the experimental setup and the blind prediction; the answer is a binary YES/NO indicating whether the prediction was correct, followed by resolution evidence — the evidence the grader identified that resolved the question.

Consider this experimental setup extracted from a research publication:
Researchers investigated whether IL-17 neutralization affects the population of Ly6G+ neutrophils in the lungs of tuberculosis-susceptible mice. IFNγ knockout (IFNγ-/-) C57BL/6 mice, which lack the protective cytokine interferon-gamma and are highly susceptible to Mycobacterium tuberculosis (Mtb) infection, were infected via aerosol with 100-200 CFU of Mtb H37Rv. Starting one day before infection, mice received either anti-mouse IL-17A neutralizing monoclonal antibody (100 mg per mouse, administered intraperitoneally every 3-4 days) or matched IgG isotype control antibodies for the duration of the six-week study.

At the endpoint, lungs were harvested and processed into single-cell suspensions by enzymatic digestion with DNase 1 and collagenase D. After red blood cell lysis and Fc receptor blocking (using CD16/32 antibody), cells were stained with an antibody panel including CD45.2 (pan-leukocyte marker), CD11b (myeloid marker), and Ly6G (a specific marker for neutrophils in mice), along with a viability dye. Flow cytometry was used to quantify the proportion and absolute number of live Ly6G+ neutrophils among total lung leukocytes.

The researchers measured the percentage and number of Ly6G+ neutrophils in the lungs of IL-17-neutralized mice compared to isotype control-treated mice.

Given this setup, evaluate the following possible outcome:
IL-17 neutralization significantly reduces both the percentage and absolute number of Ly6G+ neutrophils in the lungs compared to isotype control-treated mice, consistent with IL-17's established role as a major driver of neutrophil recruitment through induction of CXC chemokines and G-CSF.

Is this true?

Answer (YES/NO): YES